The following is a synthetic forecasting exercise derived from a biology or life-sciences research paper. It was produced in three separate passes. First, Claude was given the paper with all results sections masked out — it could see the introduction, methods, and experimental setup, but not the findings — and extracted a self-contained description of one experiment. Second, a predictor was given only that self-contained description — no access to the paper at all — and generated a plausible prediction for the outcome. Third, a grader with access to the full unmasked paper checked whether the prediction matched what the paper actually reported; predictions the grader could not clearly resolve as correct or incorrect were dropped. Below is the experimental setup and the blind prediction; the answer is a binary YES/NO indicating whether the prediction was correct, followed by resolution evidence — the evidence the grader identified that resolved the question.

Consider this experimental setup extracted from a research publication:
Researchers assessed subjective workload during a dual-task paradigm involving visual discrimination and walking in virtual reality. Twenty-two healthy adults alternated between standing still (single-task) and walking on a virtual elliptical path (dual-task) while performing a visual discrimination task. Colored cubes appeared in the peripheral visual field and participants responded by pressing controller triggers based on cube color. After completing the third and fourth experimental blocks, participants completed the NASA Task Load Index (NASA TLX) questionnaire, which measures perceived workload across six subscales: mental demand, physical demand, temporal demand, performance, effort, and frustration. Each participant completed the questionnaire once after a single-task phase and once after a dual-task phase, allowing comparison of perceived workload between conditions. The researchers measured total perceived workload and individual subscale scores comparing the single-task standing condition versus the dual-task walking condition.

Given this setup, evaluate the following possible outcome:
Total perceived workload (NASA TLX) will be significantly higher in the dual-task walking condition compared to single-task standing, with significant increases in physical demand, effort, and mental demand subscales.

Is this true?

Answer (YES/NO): NO